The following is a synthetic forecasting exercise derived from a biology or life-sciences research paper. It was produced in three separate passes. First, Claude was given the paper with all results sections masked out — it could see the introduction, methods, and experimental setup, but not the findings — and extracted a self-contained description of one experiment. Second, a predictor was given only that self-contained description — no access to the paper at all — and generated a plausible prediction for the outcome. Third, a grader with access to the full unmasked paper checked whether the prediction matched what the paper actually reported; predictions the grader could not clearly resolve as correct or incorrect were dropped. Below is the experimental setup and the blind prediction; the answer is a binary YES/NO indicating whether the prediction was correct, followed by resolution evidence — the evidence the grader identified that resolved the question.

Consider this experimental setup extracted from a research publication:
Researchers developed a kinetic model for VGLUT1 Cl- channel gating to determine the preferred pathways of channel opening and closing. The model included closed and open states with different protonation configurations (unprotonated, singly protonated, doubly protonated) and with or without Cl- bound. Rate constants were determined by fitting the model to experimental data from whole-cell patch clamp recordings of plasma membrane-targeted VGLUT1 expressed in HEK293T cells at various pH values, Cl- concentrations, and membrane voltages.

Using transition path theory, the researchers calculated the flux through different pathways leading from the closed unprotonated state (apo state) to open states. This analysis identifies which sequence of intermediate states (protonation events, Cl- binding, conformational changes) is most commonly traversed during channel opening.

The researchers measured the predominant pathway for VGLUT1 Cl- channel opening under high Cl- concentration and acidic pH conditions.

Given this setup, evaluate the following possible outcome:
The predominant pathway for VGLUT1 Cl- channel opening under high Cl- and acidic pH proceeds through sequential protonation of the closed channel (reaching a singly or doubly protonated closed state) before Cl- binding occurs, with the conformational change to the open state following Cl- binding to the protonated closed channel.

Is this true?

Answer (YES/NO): NO